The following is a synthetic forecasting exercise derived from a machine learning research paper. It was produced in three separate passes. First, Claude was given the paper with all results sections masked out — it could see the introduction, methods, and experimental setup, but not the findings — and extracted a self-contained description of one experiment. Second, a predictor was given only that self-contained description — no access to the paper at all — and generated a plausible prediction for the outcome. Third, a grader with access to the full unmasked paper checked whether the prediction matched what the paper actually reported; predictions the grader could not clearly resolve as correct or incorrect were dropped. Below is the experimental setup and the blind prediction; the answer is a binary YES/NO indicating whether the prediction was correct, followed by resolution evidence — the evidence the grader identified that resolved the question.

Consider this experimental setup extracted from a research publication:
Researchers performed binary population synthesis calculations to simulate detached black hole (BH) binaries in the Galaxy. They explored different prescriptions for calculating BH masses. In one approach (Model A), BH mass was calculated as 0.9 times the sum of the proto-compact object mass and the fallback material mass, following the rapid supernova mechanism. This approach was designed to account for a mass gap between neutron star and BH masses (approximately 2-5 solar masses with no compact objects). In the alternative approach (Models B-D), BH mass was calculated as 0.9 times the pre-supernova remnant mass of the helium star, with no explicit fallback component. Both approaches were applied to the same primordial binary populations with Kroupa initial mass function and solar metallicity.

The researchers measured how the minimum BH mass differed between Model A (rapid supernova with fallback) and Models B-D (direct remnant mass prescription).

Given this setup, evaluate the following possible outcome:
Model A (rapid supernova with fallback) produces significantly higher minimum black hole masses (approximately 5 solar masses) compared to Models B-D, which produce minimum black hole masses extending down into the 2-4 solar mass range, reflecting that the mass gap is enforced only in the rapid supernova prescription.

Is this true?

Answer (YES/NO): NO